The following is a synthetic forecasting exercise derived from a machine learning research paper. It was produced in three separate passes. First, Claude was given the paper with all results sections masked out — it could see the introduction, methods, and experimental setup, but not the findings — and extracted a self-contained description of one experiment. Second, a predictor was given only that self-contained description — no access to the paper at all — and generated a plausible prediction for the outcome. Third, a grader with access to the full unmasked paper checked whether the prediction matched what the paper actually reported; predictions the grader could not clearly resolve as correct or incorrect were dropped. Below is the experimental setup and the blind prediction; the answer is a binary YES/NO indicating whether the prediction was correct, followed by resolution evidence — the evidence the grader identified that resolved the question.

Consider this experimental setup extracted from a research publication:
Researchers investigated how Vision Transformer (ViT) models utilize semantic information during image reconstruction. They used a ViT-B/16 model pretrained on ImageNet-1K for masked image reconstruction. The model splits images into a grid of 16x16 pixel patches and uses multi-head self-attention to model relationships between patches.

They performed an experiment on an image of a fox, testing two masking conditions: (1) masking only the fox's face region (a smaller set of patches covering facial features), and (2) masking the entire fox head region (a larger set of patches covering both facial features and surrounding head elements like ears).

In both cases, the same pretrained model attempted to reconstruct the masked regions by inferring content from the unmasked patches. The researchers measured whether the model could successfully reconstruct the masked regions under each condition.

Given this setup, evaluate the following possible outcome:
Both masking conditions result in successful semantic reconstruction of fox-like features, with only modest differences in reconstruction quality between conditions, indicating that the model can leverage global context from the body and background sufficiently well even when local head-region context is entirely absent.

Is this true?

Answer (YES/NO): NO